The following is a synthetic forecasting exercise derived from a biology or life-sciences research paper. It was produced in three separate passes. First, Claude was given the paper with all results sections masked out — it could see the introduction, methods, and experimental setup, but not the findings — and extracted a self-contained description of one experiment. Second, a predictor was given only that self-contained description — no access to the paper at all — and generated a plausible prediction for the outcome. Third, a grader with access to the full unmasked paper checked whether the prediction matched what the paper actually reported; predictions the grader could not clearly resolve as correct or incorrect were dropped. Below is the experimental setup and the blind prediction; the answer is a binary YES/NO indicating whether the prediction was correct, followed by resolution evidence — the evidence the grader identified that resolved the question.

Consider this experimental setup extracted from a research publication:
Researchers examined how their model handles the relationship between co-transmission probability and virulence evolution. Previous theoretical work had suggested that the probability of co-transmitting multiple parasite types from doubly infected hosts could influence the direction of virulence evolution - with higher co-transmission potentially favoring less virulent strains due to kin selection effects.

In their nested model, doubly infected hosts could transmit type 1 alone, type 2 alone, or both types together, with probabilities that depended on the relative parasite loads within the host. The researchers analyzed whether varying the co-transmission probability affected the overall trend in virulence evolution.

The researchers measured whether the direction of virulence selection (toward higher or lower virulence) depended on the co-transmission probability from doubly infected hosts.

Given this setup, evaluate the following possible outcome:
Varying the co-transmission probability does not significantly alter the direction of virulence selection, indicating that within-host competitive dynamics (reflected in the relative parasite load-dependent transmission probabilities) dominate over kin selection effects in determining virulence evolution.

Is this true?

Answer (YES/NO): YES